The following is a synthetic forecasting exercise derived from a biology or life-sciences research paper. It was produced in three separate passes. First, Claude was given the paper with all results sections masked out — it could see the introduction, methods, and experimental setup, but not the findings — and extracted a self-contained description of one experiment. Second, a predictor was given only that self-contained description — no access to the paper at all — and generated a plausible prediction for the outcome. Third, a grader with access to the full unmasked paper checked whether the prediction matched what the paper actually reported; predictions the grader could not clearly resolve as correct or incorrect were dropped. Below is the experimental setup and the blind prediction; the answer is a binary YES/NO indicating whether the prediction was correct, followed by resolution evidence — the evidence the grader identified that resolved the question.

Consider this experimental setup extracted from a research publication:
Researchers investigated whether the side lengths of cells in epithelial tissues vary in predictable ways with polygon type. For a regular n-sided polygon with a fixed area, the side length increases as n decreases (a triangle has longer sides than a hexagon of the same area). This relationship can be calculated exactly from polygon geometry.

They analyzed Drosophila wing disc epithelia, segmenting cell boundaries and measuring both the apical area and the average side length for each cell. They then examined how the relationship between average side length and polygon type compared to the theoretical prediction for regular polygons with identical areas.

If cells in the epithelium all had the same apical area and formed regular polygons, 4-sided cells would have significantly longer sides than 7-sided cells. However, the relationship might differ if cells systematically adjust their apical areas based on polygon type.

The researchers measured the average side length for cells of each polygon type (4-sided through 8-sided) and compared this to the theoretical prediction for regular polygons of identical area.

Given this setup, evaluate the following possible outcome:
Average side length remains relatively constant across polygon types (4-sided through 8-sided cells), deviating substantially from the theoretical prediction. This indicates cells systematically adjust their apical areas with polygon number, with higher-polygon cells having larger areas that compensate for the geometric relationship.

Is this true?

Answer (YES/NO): YES